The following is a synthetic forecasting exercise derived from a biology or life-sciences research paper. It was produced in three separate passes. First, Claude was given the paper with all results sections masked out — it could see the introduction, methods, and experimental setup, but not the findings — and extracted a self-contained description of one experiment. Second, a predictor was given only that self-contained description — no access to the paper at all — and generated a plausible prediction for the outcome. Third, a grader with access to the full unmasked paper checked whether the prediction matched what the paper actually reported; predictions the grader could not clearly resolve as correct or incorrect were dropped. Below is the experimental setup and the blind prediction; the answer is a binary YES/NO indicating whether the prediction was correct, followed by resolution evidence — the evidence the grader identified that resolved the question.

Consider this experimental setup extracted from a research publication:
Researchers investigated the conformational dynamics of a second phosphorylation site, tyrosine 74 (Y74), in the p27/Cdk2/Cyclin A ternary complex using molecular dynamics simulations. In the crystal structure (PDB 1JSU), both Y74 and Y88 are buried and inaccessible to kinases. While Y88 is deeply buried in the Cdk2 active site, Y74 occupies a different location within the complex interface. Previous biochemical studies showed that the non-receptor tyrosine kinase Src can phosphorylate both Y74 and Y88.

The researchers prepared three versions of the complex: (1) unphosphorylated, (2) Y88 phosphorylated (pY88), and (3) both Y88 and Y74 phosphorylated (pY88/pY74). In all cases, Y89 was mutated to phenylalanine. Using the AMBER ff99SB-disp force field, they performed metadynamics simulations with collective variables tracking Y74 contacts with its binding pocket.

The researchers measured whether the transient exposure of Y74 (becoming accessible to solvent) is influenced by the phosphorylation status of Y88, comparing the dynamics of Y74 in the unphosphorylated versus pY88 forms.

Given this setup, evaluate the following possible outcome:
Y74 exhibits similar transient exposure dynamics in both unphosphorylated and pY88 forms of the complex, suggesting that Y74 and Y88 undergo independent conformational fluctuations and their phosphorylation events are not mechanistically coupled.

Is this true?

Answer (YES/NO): NO